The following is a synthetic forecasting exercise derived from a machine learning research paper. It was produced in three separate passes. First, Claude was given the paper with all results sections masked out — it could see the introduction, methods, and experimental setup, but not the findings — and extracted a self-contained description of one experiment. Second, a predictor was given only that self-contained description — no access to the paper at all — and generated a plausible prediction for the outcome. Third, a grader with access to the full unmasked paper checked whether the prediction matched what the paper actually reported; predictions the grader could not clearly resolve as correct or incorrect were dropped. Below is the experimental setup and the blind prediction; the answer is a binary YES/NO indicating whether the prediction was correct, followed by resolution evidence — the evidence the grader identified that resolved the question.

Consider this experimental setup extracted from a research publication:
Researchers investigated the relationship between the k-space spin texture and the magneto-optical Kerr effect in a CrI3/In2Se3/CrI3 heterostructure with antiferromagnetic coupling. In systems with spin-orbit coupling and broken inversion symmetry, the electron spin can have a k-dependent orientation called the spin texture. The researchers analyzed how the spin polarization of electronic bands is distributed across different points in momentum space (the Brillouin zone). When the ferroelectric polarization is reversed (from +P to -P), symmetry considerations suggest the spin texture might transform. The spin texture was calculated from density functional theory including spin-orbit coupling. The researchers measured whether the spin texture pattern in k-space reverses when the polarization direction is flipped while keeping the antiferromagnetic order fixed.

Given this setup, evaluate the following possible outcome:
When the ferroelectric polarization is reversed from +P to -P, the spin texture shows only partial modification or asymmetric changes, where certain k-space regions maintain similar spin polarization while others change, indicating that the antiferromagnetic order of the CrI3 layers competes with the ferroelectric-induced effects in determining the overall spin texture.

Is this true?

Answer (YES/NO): NO